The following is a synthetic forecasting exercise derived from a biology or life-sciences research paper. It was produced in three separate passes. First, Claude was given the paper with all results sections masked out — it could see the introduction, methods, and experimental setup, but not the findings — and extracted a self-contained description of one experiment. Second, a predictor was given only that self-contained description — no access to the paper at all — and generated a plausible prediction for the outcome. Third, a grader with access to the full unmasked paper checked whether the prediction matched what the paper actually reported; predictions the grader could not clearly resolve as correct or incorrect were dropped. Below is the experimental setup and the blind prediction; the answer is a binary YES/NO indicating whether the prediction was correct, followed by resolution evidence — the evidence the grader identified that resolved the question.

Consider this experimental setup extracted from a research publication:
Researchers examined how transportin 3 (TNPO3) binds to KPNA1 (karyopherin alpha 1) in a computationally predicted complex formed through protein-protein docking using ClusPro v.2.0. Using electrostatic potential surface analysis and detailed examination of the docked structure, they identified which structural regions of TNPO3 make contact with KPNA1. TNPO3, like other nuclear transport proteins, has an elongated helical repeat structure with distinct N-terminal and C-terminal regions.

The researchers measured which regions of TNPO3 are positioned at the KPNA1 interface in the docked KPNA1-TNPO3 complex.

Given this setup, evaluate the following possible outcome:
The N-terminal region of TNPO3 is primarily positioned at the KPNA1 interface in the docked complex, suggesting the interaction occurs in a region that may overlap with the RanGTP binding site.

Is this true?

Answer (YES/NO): NO